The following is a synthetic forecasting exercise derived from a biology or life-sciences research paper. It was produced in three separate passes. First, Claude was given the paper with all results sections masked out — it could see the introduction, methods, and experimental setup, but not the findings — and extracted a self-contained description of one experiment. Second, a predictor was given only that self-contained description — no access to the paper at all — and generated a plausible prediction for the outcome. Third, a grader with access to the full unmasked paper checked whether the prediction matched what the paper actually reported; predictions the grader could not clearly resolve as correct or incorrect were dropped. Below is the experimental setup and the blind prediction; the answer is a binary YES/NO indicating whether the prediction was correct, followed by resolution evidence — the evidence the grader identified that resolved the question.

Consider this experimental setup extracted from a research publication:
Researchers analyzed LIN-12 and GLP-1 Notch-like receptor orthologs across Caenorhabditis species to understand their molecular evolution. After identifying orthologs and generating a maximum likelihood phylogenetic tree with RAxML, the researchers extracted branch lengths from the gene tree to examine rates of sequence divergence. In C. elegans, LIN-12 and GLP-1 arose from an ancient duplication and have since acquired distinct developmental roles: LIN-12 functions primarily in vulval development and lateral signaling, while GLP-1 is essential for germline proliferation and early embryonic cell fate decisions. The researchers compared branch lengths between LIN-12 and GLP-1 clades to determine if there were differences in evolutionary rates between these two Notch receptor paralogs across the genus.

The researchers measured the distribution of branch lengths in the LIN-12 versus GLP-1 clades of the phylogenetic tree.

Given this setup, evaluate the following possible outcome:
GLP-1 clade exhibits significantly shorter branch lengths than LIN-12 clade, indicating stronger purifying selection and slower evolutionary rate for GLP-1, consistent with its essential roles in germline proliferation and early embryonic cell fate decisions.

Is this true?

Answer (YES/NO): NO